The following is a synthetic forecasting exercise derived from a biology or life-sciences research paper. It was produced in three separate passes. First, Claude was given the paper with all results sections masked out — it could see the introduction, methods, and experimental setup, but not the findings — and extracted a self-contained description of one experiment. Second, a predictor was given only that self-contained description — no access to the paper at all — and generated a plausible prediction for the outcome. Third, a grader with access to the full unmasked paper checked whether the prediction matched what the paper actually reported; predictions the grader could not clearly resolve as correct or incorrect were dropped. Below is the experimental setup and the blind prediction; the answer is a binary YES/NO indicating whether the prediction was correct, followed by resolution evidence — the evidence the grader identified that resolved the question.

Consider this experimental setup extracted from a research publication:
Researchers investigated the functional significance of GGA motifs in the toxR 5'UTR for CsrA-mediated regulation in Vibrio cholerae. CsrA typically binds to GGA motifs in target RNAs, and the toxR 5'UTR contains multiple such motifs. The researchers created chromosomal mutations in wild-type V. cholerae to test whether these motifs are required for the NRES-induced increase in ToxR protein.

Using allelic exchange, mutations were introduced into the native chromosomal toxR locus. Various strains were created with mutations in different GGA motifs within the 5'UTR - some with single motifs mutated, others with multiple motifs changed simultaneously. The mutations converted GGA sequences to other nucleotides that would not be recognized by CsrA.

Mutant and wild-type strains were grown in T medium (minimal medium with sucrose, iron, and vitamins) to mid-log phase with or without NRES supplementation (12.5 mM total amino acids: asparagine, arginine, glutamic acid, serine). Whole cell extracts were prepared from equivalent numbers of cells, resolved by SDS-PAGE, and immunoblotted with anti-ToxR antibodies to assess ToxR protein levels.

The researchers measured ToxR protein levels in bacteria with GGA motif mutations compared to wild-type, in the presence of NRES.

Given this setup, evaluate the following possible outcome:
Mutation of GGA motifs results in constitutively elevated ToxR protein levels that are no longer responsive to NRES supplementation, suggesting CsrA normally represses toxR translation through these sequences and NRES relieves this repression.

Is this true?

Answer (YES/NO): NO